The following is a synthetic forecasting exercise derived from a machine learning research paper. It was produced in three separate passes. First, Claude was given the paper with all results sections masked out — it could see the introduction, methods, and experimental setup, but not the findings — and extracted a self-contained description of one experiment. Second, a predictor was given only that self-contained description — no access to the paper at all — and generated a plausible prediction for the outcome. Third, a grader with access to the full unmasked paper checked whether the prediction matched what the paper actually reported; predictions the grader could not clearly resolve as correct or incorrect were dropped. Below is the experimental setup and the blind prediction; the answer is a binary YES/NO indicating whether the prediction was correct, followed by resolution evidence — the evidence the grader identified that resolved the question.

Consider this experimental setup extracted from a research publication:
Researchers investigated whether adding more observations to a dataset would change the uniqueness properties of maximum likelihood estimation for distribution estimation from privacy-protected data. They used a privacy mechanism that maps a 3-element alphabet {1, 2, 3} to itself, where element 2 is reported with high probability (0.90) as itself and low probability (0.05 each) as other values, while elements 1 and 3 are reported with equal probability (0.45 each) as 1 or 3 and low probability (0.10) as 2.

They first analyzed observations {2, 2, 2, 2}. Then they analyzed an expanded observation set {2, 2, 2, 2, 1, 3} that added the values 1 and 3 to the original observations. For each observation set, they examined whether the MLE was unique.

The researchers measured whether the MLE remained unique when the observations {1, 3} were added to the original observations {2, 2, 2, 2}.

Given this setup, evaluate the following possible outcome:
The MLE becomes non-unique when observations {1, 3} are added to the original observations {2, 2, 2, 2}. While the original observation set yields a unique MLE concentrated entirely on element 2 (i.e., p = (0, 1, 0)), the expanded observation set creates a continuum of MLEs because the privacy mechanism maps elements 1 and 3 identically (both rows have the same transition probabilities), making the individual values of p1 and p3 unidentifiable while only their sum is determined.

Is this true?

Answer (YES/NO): YES